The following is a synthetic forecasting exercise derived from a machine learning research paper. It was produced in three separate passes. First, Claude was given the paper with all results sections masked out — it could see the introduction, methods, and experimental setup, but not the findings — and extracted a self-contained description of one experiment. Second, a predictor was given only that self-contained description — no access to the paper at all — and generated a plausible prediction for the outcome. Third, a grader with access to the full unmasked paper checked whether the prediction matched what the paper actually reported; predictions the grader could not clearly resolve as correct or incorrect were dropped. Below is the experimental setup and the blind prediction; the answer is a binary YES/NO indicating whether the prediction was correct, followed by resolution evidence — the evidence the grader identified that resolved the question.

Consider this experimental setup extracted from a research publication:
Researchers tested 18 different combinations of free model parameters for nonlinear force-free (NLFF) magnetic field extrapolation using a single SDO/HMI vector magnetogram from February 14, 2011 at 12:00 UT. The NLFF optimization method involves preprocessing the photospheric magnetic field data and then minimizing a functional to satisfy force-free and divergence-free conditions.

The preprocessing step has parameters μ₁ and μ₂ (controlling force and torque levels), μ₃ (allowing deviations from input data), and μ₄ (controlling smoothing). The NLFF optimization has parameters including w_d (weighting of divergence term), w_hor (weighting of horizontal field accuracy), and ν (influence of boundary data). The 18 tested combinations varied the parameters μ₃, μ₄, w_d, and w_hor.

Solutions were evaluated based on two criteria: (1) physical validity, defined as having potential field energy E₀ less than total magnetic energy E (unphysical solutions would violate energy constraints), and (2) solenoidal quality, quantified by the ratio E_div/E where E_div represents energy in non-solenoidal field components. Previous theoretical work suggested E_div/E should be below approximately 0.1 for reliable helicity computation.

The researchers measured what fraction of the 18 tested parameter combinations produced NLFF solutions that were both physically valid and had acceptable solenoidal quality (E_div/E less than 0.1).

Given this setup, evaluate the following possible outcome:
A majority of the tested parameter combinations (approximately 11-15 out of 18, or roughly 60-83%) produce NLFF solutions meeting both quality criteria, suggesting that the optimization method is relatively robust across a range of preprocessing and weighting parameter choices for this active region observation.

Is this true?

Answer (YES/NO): NO